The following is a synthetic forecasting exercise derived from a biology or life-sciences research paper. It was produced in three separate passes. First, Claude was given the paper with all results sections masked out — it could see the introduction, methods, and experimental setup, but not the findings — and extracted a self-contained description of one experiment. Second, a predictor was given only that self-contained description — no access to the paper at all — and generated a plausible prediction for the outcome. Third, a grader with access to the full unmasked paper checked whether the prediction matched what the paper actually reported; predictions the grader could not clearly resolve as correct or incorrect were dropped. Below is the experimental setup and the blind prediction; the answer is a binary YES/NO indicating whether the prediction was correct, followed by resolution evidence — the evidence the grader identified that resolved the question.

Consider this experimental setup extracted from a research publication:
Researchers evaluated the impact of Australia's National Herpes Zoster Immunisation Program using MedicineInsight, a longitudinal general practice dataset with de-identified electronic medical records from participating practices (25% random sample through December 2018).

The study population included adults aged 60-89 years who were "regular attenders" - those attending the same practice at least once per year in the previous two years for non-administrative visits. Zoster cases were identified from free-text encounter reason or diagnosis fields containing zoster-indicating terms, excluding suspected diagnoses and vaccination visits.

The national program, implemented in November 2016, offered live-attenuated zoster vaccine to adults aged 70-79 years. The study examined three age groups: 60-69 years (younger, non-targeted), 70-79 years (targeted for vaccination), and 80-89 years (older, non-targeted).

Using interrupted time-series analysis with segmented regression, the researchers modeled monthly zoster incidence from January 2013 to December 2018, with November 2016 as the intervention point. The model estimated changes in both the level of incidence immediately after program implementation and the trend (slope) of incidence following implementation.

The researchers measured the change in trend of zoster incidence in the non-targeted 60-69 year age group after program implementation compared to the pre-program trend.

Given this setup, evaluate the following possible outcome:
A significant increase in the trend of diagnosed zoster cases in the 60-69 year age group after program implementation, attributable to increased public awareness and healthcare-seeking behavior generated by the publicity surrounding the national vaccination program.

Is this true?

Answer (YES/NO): NO